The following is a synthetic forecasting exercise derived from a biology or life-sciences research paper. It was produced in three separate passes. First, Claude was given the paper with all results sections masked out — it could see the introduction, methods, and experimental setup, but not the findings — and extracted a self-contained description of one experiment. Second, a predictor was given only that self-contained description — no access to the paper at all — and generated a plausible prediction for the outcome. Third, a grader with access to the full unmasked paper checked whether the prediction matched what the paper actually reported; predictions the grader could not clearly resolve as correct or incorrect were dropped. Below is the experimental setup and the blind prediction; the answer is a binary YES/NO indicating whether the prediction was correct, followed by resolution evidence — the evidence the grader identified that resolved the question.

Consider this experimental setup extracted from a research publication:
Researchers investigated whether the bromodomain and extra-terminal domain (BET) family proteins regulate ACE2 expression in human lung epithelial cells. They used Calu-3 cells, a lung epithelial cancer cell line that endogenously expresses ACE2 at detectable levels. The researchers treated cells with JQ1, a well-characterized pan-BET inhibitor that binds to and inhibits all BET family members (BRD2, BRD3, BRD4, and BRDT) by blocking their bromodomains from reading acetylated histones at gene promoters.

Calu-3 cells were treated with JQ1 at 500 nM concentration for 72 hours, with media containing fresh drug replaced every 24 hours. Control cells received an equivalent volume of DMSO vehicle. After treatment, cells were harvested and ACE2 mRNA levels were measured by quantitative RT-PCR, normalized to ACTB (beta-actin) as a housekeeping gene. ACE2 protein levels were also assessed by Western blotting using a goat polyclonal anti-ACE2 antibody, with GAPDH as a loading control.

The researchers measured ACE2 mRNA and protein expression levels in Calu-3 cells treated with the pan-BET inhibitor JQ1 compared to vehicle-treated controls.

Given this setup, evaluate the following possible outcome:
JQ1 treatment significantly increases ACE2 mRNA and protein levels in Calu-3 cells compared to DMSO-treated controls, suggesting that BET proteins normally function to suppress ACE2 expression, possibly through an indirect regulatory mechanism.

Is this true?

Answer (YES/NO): NO